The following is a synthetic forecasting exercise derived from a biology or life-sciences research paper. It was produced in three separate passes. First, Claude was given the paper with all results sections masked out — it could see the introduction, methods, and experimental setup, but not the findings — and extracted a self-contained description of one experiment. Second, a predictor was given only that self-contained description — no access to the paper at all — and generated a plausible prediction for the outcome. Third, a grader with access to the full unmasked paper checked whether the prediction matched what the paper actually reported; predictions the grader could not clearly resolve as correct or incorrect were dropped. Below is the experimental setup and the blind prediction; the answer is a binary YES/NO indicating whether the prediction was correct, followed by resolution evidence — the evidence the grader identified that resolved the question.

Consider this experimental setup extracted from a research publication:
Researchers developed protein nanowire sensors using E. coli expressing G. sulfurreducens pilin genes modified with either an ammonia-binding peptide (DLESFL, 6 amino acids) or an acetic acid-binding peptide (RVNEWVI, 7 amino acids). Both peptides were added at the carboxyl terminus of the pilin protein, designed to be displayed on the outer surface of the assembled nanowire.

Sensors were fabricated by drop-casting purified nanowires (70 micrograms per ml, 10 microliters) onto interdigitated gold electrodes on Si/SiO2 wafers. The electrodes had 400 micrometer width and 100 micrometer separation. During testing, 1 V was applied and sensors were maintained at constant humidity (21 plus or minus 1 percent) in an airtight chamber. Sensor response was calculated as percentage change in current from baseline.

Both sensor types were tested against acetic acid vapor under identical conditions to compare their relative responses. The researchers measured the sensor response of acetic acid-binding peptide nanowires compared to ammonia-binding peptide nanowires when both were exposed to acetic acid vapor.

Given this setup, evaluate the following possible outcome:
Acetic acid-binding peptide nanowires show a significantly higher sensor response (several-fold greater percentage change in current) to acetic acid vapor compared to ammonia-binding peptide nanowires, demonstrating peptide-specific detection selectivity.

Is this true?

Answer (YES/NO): YES